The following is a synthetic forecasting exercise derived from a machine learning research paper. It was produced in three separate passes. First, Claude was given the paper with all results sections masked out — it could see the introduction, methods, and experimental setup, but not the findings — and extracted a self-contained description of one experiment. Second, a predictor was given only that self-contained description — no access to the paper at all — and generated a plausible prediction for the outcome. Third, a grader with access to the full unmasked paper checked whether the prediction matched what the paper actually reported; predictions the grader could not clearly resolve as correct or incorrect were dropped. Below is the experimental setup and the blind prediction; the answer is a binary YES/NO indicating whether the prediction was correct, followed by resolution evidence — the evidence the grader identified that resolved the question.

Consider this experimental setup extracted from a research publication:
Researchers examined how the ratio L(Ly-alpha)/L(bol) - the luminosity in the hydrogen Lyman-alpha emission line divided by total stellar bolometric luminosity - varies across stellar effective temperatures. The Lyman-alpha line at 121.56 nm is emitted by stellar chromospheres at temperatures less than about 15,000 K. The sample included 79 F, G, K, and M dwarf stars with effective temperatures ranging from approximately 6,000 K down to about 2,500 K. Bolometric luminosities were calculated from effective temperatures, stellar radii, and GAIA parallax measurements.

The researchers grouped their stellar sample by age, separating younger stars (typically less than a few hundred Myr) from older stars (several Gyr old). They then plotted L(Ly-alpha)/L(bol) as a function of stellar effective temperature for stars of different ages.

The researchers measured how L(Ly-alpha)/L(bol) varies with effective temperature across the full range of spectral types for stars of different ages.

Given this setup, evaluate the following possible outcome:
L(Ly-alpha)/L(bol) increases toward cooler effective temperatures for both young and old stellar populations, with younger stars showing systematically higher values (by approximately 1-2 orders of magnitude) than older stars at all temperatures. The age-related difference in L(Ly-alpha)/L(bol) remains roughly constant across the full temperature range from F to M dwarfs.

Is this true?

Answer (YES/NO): YES